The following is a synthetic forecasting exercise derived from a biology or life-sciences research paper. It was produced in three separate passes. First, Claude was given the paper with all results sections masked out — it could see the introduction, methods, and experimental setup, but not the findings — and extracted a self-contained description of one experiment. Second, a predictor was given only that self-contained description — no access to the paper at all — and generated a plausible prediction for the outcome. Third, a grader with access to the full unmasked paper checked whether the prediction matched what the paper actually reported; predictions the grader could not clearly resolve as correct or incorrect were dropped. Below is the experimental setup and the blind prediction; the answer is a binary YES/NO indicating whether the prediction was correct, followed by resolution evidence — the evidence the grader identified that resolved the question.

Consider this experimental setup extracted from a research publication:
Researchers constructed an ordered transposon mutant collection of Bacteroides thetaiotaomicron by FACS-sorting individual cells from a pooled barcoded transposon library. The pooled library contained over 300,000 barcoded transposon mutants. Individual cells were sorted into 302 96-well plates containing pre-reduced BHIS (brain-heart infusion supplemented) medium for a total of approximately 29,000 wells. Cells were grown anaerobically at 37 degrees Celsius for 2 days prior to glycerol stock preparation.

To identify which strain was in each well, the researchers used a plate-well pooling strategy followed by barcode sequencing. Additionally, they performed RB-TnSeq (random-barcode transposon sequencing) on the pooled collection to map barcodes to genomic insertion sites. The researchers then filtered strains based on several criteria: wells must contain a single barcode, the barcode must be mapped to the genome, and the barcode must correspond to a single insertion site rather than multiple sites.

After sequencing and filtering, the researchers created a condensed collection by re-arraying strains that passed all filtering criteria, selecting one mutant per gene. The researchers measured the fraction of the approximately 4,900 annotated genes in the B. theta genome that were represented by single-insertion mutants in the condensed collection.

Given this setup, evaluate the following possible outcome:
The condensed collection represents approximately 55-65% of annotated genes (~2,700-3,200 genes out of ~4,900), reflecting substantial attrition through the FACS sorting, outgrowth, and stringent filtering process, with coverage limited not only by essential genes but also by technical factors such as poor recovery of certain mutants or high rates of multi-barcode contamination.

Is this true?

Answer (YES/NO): NO